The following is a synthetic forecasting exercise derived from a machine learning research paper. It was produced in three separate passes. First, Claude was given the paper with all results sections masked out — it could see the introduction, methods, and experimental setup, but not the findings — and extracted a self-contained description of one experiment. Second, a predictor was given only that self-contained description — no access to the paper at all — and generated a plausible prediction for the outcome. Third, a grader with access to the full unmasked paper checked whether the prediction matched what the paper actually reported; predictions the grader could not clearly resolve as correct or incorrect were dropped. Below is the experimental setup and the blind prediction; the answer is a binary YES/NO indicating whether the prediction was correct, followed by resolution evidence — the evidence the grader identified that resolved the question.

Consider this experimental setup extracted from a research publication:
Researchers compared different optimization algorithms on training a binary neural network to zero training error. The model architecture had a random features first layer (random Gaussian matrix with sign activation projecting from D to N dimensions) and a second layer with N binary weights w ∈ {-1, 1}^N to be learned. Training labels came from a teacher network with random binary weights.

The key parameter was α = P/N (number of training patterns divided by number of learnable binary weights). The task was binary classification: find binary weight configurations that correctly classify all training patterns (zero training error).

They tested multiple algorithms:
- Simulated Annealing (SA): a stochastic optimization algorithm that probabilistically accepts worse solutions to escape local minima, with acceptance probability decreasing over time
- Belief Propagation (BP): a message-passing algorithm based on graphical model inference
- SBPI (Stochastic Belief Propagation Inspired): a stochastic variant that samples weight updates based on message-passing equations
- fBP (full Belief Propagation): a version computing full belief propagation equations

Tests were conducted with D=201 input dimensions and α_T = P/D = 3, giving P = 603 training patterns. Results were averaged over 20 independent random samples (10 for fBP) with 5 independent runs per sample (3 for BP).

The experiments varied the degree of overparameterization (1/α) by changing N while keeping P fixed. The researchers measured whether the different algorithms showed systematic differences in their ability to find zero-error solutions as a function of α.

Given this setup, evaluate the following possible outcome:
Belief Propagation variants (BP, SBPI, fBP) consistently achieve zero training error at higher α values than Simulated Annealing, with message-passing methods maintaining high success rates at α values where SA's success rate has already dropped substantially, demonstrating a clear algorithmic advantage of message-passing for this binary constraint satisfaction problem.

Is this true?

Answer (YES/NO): NO